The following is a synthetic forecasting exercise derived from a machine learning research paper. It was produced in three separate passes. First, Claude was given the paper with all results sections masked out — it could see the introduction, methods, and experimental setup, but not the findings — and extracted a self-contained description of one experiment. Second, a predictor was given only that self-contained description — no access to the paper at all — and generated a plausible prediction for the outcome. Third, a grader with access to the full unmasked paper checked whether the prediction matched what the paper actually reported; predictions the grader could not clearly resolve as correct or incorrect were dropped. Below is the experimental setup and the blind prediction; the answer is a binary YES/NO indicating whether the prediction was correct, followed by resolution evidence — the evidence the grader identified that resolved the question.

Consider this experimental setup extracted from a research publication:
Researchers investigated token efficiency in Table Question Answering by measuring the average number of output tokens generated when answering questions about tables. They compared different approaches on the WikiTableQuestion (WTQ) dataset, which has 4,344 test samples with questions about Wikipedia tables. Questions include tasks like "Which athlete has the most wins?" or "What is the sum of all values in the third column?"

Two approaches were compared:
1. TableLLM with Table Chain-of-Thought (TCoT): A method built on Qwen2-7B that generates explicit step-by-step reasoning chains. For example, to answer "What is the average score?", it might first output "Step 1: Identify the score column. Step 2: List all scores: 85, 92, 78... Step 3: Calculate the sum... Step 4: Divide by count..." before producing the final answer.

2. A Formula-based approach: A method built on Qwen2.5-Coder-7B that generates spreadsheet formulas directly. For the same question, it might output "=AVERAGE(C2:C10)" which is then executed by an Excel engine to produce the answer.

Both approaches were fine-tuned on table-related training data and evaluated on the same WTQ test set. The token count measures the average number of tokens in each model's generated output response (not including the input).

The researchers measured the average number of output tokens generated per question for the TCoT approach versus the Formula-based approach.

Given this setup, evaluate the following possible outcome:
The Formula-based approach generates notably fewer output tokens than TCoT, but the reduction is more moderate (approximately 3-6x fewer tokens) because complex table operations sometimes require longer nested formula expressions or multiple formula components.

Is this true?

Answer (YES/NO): NO